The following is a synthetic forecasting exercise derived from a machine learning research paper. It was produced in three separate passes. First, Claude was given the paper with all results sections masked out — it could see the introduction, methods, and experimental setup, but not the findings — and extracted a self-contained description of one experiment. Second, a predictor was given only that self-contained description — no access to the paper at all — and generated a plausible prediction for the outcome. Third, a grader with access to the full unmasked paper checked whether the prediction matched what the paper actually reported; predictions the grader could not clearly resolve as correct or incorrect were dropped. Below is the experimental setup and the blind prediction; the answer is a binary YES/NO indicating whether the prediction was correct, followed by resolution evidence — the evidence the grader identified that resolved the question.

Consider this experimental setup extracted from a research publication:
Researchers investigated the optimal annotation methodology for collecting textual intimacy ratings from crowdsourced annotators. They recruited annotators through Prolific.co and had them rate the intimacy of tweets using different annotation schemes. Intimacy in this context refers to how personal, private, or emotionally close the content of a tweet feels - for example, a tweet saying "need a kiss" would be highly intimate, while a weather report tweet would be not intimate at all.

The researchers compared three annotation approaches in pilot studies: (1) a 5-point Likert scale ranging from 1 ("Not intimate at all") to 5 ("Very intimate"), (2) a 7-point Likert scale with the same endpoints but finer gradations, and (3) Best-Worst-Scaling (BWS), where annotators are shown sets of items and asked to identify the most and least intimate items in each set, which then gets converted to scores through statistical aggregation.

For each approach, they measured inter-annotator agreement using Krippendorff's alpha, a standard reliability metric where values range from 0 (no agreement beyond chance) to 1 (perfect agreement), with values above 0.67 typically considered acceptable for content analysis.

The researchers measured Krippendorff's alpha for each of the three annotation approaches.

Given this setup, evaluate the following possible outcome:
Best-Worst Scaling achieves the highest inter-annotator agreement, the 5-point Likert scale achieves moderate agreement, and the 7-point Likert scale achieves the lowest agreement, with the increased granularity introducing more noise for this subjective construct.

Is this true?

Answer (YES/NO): NO